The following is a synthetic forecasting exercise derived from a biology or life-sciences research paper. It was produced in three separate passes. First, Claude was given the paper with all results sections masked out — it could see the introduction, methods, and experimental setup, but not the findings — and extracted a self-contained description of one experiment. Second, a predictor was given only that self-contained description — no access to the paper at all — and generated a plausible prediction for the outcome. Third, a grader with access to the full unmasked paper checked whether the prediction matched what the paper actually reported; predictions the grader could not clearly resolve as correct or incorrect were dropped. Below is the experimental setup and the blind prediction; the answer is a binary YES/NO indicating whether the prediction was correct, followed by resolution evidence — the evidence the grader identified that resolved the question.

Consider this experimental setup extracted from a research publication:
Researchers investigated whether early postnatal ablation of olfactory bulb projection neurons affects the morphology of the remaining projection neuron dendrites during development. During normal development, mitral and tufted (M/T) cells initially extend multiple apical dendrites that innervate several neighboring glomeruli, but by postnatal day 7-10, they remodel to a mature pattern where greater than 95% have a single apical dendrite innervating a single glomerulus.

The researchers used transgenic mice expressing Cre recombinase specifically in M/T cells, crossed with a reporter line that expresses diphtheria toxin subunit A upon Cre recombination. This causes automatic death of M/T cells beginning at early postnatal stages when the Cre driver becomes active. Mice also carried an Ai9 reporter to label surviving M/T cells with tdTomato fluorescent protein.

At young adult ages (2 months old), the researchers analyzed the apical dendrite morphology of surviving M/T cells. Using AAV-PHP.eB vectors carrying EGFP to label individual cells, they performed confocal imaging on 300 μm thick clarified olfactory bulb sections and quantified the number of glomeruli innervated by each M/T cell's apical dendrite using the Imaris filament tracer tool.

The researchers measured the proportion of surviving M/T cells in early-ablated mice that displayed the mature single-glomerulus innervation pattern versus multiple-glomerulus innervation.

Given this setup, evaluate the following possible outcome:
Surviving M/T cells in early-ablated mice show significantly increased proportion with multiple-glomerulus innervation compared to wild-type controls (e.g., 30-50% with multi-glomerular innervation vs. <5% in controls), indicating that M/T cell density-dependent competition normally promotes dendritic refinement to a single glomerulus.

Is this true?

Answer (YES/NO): NO